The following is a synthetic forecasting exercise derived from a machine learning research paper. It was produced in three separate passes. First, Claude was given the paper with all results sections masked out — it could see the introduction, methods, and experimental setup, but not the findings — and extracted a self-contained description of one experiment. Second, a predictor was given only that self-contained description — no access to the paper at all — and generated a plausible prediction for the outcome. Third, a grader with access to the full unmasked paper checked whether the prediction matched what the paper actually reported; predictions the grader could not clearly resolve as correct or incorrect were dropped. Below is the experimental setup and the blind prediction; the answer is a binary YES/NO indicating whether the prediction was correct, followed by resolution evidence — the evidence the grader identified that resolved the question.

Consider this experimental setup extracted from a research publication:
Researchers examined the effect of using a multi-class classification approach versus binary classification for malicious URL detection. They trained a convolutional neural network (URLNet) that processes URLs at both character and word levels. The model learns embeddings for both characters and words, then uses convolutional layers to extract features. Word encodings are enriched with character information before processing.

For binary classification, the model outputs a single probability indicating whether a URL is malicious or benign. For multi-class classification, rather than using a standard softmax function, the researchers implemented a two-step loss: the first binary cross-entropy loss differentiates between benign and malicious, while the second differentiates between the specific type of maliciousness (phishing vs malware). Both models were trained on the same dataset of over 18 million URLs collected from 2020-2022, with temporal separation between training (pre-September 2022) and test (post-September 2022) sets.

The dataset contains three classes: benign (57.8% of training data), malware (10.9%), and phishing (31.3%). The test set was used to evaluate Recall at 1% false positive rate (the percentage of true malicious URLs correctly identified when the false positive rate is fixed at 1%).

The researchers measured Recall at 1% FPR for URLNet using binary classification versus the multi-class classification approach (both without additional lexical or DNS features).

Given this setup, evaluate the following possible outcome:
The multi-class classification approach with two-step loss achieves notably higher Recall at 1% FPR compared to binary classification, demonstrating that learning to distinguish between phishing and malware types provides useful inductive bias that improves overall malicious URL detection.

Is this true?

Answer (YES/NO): NO